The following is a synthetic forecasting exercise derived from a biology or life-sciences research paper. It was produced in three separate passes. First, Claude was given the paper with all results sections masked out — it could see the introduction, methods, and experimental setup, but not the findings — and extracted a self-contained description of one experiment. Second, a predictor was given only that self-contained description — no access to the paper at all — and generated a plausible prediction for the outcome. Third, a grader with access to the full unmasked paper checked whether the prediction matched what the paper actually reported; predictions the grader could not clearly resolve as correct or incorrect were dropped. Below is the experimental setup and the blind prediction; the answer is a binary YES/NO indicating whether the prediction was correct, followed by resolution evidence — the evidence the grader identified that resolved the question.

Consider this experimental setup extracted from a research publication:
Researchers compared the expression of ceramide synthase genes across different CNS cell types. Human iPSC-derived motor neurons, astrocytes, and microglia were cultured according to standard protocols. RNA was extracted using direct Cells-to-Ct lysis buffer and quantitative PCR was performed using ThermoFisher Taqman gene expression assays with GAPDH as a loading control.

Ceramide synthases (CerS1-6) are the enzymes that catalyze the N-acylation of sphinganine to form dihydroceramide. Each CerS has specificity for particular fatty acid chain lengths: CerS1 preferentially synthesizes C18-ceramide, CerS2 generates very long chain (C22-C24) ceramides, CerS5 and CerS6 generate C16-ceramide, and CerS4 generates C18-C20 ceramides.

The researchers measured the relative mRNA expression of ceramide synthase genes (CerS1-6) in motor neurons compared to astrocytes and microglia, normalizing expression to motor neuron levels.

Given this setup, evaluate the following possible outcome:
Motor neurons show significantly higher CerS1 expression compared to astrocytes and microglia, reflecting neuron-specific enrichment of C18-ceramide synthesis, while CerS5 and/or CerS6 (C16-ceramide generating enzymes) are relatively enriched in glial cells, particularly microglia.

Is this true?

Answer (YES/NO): NO